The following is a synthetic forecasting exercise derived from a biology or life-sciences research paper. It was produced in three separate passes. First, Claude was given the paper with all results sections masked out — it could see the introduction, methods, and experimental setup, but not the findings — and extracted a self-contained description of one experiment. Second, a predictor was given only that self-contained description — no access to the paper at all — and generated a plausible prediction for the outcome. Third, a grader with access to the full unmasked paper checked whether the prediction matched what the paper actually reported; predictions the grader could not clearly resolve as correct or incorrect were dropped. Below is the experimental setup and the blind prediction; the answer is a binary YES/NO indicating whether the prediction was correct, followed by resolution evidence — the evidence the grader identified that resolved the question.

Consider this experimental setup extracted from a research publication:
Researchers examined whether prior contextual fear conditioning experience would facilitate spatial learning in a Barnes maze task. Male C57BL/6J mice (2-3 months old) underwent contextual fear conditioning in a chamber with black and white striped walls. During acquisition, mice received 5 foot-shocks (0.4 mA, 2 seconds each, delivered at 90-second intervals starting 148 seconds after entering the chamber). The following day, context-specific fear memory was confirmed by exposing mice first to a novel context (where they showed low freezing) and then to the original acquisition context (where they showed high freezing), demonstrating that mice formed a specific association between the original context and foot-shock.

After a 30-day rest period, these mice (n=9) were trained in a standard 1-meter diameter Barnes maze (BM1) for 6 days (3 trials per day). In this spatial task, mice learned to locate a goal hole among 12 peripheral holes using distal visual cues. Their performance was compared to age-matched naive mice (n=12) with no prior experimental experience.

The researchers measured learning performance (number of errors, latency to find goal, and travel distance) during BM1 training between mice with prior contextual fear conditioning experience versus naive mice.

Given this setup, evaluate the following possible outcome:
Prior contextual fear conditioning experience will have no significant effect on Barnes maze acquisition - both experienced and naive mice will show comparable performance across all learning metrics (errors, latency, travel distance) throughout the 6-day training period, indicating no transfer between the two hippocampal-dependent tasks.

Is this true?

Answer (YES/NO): YES